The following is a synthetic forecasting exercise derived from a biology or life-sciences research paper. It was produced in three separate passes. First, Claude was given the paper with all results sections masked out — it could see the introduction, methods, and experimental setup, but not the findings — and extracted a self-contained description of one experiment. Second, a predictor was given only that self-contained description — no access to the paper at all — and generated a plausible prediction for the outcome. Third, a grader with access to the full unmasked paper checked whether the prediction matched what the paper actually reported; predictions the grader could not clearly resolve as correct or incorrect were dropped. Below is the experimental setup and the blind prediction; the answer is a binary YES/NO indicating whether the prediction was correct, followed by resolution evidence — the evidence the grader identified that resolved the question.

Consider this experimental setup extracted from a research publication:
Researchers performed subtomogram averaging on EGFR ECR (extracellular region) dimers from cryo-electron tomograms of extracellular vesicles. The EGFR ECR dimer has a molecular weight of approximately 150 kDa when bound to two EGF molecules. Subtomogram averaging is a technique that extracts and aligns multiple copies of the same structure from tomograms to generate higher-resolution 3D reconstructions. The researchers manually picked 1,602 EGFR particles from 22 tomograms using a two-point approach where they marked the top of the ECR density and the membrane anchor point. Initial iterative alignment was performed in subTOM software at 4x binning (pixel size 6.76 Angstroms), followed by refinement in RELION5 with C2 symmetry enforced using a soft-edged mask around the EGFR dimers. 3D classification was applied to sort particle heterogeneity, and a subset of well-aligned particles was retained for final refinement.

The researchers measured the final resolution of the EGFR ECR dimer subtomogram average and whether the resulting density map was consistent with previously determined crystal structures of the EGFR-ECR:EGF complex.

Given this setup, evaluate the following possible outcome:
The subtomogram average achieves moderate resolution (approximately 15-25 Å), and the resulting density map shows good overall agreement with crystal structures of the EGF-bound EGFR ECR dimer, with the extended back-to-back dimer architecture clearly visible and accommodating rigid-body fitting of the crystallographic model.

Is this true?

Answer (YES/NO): YES